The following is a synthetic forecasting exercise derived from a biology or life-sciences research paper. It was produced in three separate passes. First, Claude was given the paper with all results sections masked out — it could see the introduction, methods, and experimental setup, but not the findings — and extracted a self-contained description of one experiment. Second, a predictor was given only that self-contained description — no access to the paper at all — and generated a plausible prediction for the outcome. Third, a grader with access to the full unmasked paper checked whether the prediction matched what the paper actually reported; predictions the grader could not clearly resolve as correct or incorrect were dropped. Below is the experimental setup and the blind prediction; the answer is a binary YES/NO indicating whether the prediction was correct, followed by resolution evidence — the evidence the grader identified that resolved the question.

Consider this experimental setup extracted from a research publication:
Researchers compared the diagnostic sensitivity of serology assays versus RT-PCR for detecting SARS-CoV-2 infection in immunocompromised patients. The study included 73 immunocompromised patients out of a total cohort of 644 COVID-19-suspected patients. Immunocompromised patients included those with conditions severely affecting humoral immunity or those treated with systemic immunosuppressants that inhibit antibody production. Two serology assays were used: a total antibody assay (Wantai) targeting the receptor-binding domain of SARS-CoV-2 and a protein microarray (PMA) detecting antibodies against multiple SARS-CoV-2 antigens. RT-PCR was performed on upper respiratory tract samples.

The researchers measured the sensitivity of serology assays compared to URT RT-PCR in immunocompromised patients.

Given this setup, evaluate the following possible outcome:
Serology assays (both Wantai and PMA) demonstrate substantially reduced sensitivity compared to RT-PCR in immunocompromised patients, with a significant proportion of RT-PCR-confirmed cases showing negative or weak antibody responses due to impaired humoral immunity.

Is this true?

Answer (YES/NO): NO